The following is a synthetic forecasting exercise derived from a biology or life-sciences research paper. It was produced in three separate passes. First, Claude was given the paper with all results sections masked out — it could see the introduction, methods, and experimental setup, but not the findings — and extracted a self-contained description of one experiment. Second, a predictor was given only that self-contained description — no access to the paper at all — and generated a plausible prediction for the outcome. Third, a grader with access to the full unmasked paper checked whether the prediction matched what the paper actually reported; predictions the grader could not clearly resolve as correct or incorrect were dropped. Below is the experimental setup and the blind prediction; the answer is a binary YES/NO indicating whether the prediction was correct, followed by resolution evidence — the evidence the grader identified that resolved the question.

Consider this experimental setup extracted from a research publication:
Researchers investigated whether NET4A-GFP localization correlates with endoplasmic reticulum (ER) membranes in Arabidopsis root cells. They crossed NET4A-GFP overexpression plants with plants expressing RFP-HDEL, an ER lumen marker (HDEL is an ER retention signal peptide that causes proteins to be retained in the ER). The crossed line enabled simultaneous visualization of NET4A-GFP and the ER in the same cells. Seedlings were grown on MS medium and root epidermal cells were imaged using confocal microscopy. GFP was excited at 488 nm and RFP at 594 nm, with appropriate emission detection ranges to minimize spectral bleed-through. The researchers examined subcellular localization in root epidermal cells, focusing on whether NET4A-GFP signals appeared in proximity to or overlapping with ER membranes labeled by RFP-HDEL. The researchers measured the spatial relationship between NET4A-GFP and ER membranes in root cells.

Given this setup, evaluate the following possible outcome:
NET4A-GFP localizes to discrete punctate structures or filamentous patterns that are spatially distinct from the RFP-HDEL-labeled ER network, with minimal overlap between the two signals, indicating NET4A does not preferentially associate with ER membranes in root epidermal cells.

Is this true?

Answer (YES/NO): NO